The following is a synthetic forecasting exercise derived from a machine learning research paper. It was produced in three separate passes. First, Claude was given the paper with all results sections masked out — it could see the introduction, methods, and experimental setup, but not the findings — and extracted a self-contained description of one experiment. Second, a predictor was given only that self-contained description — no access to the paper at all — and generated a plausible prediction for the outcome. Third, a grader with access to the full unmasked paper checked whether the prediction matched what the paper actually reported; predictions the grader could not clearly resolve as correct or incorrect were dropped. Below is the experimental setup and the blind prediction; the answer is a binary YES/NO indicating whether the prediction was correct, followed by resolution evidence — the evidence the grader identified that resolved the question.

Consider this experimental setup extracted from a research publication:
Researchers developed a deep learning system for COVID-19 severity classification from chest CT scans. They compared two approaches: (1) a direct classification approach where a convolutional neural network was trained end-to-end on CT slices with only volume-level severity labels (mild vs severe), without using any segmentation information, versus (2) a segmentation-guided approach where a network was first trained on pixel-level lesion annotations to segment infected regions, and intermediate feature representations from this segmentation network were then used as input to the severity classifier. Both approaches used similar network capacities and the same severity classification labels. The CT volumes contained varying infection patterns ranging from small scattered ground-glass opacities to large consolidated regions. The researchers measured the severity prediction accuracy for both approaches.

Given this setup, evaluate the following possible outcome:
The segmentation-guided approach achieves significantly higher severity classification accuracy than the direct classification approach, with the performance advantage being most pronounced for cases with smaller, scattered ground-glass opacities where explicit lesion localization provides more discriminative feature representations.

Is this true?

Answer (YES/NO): NO